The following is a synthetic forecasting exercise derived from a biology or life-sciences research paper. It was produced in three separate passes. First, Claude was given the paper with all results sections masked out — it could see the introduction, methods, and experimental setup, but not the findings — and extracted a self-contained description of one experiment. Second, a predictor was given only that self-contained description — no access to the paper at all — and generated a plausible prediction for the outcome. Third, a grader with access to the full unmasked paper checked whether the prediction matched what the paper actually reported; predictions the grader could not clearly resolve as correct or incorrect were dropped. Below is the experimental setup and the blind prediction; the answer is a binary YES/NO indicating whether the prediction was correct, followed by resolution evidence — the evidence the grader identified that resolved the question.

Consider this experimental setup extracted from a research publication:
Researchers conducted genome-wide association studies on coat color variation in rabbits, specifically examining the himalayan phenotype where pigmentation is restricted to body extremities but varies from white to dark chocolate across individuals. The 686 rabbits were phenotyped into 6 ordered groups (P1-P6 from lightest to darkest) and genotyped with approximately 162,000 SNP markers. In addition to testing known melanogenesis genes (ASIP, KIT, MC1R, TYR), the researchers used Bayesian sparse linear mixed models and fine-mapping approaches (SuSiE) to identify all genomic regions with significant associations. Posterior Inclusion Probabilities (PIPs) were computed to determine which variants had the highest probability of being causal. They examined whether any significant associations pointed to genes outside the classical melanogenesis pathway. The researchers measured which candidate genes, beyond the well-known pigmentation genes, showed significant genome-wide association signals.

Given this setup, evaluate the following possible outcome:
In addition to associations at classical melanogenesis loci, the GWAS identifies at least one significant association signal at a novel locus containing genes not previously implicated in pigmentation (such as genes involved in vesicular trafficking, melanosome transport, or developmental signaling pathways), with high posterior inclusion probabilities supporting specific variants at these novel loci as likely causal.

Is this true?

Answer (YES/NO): NO